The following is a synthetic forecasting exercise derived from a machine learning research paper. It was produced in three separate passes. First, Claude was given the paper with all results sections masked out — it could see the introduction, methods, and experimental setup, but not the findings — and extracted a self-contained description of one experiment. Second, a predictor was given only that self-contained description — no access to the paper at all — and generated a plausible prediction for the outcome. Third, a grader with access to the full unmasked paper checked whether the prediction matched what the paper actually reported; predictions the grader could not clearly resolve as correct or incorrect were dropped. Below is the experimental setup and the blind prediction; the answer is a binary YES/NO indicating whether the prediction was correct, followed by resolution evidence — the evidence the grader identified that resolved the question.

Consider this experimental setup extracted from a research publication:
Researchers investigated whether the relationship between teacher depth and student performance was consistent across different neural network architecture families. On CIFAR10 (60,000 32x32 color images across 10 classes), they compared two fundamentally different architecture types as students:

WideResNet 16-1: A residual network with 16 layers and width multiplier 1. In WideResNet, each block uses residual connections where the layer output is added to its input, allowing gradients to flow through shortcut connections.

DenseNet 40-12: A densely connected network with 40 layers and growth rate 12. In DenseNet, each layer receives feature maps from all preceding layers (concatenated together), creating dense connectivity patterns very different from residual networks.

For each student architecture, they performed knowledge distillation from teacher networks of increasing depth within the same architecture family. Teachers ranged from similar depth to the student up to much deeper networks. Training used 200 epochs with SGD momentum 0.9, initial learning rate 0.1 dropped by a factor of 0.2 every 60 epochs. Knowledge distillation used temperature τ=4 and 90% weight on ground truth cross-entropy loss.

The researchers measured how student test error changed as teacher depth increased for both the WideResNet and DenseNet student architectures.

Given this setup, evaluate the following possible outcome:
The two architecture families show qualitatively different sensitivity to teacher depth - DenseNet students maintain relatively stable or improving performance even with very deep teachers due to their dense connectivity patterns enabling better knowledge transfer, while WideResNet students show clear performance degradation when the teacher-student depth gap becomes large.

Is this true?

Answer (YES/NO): NO